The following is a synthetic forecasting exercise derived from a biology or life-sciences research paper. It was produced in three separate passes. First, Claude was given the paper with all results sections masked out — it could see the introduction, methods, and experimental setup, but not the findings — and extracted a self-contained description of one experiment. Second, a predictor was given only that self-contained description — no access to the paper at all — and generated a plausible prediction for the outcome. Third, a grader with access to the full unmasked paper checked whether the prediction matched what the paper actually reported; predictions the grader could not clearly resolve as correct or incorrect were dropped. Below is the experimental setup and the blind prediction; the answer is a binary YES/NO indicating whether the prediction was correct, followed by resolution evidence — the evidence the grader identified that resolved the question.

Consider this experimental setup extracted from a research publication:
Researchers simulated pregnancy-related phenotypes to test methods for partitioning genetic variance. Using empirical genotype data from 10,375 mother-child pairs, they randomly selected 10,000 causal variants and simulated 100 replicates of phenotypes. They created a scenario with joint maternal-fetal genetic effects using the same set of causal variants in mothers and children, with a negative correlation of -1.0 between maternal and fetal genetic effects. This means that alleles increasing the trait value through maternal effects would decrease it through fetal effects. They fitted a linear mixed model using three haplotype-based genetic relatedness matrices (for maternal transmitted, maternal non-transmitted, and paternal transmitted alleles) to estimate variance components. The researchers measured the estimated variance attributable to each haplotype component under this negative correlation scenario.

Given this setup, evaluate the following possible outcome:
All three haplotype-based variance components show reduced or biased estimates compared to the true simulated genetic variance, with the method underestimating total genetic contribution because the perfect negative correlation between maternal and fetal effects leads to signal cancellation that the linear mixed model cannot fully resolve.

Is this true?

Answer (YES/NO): NO